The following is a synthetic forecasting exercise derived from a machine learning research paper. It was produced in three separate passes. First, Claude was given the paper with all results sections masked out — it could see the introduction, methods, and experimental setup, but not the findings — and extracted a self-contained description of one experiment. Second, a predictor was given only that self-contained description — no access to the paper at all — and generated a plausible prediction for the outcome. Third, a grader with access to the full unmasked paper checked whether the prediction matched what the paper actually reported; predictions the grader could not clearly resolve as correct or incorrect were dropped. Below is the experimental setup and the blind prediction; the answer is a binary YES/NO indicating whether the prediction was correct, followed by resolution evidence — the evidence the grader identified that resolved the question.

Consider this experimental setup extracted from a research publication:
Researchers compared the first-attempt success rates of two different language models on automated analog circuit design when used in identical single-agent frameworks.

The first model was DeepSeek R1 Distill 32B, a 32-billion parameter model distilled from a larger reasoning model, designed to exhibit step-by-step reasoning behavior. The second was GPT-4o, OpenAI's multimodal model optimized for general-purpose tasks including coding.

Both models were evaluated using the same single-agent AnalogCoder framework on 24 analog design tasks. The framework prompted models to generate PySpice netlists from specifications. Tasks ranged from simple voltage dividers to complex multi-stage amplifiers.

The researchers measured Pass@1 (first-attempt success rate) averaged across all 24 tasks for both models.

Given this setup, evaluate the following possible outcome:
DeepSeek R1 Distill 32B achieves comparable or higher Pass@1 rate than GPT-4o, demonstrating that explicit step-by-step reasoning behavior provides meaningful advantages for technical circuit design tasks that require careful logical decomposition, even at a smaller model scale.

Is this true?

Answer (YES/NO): NO